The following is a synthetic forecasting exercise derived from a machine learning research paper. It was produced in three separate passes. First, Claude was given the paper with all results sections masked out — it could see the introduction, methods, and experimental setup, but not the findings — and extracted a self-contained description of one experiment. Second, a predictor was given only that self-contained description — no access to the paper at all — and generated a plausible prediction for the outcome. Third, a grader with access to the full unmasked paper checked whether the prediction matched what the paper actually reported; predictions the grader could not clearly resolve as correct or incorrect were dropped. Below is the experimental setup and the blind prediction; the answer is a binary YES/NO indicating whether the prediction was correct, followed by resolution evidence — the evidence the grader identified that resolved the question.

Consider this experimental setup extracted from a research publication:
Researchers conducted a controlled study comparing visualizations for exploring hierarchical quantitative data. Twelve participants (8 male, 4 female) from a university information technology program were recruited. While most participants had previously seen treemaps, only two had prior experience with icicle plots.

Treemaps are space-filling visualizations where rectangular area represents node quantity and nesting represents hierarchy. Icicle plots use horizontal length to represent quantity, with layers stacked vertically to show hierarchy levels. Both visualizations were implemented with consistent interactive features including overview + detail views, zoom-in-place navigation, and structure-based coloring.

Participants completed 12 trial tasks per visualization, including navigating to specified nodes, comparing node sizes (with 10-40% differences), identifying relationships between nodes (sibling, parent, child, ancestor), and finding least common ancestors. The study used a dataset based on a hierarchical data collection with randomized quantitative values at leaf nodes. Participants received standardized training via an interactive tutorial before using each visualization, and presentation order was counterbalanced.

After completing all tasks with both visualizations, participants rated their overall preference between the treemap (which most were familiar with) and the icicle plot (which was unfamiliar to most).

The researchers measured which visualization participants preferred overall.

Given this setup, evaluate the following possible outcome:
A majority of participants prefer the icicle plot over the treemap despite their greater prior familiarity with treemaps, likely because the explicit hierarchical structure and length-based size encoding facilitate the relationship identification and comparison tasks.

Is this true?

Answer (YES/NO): NO